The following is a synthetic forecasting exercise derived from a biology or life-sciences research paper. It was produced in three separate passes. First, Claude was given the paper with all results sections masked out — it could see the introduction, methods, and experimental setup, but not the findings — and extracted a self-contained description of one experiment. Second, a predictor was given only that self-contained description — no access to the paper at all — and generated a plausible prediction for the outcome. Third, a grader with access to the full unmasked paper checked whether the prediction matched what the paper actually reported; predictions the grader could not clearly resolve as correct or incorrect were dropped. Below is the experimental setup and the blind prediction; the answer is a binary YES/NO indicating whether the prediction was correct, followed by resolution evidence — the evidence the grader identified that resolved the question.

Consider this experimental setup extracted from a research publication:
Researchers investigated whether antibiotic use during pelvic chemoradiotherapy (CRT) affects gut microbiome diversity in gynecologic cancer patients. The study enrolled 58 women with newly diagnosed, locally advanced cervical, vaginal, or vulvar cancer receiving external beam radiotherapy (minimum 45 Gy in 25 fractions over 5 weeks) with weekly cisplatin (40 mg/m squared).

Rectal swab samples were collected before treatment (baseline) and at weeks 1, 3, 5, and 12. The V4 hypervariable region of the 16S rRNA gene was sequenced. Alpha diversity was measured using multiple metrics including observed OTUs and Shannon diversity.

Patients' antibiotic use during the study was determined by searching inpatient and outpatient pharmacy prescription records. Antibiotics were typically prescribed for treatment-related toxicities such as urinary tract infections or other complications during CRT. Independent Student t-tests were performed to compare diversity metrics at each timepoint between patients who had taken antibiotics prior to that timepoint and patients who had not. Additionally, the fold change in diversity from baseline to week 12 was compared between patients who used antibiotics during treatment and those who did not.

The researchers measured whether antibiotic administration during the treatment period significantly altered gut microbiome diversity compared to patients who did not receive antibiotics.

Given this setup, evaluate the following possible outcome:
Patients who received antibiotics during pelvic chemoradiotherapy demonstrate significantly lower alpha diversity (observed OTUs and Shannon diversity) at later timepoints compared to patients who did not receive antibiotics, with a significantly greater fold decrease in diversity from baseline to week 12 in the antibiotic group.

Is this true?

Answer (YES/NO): NO